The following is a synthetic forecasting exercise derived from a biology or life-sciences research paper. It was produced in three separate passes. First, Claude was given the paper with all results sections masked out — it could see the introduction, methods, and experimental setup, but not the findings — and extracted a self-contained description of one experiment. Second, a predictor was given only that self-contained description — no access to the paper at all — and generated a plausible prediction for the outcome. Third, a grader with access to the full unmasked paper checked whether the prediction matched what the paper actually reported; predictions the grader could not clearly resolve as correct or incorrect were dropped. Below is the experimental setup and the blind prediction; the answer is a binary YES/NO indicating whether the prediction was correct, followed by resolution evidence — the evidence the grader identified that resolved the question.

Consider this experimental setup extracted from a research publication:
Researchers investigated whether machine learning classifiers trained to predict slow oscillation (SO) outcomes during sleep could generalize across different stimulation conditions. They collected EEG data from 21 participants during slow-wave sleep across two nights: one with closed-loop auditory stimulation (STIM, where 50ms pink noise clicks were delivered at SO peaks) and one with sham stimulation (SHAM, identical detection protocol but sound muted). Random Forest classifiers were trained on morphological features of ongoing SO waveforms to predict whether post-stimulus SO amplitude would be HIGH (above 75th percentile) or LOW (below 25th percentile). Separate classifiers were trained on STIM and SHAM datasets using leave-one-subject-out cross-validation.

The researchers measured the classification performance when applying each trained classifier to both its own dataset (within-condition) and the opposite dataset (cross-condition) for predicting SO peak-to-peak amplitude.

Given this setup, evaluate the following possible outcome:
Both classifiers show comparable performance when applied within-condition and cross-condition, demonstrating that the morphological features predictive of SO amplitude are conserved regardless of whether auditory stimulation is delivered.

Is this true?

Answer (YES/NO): NO